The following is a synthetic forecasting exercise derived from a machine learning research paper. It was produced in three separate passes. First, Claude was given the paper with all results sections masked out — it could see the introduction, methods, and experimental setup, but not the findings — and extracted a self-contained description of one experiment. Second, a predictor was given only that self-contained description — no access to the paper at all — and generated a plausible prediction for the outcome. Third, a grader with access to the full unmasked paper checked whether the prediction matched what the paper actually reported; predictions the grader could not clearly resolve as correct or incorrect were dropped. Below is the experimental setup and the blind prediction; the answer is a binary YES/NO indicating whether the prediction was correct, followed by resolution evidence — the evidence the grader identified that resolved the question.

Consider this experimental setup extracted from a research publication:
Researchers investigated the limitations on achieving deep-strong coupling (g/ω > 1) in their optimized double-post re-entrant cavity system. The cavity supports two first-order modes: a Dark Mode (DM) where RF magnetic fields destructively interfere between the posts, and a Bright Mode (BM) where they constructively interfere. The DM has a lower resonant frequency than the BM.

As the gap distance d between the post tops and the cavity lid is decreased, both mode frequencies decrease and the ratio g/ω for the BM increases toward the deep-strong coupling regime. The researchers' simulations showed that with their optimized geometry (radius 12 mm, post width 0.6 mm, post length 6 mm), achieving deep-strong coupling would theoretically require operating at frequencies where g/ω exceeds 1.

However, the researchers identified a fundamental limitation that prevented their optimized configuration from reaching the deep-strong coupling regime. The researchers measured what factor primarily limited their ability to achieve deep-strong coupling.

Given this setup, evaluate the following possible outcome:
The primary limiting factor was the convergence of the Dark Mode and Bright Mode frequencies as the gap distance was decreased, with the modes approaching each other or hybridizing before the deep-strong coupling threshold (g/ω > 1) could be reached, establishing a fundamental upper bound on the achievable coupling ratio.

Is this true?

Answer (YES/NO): YES